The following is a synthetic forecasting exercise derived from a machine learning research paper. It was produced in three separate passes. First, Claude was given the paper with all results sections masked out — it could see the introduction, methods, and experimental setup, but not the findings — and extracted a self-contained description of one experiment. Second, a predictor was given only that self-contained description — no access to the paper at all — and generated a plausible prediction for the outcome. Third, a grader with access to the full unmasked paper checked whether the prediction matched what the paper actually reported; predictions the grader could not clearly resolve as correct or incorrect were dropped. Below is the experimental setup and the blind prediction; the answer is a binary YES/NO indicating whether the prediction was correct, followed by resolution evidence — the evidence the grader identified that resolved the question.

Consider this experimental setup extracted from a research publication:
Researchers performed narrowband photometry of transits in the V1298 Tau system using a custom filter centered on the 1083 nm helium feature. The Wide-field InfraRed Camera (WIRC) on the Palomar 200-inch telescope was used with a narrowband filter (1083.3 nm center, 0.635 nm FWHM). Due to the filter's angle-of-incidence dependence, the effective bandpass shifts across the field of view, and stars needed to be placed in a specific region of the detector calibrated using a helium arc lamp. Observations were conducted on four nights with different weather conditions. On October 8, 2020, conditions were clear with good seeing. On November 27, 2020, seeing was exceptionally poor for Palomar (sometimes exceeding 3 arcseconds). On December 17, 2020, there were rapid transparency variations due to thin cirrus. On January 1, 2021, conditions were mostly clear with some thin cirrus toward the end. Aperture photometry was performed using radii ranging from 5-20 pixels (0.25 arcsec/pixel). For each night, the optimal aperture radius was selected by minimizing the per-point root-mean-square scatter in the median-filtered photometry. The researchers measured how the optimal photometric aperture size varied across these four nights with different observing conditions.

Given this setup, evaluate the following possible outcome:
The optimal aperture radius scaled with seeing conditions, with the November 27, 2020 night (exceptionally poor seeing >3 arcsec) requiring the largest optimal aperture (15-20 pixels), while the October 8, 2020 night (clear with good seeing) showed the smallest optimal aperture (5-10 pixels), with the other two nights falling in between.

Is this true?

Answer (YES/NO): NO